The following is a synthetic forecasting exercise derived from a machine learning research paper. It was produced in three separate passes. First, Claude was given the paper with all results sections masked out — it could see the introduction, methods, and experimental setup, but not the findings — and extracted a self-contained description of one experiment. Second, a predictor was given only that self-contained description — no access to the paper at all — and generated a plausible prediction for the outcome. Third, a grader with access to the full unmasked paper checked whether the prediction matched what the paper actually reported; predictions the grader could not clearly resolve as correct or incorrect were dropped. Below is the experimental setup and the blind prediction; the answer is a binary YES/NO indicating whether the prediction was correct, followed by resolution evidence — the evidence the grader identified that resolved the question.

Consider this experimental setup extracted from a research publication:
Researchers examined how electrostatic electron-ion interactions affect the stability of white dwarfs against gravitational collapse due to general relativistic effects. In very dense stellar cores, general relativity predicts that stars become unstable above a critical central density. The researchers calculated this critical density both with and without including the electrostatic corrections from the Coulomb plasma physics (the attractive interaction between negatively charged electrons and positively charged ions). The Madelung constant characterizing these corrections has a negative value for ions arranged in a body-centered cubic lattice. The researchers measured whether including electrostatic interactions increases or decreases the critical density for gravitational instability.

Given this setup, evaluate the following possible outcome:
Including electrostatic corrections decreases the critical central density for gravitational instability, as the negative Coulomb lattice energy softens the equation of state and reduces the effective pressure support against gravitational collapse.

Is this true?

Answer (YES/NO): NO